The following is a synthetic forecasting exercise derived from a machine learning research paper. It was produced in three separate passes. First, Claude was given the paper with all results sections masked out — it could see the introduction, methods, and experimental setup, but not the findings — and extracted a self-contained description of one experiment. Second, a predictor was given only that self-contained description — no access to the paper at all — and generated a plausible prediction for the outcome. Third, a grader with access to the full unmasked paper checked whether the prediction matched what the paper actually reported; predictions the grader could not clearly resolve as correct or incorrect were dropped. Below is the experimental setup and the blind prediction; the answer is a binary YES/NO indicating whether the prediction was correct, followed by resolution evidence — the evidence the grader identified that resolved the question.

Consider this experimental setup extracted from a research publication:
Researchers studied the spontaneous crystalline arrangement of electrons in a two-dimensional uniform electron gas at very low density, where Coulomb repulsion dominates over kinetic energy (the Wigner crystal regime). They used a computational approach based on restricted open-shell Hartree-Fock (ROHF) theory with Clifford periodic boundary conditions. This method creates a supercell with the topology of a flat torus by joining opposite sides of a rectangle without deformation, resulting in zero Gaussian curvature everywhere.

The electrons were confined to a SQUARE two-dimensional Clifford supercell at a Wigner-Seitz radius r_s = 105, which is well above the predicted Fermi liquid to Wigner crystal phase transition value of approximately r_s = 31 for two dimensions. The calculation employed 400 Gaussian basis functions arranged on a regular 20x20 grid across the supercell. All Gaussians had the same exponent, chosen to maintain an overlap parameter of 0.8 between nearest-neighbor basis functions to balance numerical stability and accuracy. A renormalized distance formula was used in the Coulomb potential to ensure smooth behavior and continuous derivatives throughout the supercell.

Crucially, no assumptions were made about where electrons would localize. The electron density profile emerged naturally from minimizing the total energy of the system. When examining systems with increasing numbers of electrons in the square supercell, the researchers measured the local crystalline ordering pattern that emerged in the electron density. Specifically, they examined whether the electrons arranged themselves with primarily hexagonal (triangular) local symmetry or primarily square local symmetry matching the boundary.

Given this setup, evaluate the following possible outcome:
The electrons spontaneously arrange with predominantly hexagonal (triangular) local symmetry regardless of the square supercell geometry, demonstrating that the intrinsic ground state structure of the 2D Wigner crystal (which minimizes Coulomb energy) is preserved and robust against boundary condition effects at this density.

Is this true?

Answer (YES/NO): YES